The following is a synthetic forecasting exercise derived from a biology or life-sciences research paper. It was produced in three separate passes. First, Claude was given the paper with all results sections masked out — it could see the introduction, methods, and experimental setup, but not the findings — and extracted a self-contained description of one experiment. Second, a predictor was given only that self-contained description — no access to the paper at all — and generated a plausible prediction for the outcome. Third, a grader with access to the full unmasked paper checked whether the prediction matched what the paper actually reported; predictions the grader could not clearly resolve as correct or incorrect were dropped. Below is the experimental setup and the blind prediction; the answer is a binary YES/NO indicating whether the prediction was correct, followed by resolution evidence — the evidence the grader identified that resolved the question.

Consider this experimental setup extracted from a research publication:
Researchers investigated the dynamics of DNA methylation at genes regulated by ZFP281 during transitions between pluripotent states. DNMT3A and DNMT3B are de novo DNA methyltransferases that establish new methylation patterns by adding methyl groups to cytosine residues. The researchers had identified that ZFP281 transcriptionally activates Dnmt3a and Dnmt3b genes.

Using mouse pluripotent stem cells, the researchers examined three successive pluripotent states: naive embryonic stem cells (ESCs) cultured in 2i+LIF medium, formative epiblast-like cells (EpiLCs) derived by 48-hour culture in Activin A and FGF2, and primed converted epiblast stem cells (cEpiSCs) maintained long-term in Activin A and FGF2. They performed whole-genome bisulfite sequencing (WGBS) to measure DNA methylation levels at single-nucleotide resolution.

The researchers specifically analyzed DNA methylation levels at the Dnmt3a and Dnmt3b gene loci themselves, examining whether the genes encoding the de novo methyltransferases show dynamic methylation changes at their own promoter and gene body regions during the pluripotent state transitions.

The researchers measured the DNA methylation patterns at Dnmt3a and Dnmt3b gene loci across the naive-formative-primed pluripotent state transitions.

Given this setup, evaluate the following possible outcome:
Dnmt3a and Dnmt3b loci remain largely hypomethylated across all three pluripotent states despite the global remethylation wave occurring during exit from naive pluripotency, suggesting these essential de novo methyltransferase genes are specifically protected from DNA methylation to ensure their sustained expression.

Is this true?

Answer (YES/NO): NO